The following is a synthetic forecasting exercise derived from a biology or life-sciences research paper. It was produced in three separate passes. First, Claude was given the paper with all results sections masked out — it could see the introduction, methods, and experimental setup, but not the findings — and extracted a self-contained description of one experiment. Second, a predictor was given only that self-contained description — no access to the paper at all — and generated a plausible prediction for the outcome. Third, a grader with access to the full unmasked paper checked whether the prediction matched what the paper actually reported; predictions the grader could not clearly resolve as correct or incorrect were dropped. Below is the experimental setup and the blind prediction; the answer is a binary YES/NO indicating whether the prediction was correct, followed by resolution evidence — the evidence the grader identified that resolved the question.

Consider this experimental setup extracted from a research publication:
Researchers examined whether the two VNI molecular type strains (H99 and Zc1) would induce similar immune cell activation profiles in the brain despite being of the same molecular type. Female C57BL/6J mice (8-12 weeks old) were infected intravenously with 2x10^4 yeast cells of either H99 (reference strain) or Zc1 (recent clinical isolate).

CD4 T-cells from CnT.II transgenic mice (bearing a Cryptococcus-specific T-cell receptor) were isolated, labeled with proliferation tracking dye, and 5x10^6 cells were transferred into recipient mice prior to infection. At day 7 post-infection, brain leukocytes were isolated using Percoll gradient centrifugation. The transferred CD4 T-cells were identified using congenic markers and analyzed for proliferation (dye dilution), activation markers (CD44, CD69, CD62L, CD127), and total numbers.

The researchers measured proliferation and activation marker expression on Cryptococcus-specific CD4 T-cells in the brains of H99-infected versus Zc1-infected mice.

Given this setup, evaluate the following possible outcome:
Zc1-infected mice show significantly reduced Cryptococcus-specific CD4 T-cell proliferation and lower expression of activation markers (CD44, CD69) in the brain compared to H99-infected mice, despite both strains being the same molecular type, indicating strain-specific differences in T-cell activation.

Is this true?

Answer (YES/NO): NO